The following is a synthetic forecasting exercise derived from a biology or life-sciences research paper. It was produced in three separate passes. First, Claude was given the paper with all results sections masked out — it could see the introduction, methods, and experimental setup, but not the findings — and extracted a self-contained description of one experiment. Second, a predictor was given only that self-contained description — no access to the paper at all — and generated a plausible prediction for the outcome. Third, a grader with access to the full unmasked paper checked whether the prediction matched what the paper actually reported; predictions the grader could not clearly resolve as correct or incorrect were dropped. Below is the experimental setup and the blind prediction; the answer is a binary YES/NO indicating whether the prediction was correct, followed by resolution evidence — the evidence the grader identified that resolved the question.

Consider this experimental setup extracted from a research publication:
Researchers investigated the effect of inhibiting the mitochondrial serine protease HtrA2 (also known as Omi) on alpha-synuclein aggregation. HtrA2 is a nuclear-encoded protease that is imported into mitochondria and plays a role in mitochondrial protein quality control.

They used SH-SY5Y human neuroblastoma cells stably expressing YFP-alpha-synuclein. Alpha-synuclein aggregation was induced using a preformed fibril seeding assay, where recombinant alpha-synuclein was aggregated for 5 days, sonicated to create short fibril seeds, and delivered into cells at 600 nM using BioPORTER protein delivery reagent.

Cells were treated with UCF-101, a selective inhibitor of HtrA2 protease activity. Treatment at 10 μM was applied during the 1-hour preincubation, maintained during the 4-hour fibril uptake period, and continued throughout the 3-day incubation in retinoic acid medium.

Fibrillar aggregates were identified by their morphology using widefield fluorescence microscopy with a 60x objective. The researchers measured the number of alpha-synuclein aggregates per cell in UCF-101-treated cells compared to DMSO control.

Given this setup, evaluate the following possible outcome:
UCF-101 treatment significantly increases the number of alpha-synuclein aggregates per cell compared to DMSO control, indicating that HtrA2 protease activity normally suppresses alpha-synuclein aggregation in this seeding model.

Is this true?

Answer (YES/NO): YES